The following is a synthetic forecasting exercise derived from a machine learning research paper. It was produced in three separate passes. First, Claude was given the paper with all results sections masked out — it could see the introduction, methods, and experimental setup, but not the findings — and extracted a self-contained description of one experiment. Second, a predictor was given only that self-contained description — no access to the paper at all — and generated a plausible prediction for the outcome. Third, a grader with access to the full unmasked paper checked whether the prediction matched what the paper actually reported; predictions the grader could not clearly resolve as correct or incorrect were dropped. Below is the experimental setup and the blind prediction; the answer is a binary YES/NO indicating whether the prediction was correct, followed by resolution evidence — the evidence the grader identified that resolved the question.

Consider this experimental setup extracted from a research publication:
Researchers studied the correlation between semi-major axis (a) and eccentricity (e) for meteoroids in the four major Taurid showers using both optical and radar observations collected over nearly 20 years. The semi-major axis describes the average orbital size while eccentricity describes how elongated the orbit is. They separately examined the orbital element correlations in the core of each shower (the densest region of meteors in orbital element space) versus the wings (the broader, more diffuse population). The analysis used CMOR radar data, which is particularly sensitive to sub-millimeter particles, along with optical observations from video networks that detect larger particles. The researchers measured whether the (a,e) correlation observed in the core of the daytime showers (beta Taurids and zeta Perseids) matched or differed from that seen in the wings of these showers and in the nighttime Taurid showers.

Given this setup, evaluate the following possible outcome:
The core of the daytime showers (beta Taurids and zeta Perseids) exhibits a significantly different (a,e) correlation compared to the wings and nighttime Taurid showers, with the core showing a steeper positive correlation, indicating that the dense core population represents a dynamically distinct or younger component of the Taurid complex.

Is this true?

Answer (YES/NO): NO